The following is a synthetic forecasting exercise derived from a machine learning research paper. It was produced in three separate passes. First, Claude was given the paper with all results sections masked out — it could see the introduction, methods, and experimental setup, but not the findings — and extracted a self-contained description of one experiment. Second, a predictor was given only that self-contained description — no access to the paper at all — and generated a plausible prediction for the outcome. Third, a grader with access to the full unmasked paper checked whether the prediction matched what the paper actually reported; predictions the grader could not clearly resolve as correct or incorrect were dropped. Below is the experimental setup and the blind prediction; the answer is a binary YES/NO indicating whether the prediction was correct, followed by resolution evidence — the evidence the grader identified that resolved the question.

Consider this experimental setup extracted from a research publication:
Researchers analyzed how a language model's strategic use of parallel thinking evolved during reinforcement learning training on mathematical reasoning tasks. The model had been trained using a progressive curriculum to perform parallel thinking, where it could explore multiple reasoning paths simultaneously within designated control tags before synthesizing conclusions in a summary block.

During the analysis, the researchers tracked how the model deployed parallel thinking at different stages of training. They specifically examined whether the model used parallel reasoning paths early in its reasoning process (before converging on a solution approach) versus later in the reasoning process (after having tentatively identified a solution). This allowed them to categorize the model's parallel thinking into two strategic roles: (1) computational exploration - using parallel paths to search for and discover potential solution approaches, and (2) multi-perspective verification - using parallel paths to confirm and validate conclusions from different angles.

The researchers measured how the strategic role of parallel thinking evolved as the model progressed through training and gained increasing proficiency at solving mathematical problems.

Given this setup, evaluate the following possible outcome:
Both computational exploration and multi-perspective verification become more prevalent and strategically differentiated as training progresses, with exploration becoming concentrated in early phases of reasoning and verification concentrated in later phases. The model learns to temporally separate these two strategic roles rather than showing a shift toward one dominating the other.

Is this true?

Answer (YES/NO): NO